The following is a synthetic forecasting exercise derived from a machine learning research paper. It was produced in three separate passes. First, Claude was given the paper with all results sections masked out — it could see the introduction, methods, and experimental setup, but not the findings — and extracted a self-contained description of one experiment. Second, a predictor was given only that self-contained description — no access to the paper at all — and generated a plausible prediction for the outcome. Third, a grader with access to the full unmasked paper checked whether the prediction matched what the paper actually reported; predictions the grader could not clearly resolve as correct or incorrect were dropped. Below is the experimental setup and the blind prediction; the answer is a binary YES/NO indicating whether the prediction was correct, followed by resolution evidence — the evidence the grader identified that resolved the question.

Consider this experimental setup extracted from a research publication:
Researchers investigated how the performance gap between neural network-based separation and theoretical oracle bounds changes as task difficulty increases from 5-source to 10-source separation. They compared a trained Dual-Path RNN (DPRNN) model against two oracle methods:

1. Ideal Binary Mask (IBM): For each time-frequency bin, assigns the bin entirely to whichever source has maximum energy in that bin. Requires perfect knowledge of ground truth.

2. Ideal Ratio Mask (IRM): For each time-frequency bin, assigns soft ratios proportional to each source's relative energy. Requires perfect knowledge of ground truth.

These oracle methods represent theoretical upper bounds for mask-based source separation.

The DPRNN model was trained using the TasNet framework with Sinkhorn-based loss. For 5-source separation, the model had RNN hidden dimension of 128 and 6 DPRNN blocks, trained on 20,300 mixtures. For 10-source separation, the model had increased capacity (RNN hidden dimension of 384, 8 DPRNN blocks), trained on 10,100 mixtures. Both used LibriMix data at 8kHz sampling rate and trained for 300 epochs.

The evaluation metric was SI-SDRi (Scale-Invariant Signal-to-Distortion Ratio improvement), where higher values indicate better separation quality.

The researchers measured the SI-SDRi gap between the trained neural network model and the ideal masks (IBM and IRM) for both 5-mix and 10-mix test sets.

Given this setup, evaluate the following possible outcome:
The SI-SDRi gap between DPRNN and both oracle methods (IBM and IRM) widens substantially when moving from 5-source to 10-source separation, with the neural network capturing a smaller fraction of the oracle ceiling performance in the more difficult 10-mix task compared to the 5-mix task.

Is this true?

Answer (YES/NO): YES